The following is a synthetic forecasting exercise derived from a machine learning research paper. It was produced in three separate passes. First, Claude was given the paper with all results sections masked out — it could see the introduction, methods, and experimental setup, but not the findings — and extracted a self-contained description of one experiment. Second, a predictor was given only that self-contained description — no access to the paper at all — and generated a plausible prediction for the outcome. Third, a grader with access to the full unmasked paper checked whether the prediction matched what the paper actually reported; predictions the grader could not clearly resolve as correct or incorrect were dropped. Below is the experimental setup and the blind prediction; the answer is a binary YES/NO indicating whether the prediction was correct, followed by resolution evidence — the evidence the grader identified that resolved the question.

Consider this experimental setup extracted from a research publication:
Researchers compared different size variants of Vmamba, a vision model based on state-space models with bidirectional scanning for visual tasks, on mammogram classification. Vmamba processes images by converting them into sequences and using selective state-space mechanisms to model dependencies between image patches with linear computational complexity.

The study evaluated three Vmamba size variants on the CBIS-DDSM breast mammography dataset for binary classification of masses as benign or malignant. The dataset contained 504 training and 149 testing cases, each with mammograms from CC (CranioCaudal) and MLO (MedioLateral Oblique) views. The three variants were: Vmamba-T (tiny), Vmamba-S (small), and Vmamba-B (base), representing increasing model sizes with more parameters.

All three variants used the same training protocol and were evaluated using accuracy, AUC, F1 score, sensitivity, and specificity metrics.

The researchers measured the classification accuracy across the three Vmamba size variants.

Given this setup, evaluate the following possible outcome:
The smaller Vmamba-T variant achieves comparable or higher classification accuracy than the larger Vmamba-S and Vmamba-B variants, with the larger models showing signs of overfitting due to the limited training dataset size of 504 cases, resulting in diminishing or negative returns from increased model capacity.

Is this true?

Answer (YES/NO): NO